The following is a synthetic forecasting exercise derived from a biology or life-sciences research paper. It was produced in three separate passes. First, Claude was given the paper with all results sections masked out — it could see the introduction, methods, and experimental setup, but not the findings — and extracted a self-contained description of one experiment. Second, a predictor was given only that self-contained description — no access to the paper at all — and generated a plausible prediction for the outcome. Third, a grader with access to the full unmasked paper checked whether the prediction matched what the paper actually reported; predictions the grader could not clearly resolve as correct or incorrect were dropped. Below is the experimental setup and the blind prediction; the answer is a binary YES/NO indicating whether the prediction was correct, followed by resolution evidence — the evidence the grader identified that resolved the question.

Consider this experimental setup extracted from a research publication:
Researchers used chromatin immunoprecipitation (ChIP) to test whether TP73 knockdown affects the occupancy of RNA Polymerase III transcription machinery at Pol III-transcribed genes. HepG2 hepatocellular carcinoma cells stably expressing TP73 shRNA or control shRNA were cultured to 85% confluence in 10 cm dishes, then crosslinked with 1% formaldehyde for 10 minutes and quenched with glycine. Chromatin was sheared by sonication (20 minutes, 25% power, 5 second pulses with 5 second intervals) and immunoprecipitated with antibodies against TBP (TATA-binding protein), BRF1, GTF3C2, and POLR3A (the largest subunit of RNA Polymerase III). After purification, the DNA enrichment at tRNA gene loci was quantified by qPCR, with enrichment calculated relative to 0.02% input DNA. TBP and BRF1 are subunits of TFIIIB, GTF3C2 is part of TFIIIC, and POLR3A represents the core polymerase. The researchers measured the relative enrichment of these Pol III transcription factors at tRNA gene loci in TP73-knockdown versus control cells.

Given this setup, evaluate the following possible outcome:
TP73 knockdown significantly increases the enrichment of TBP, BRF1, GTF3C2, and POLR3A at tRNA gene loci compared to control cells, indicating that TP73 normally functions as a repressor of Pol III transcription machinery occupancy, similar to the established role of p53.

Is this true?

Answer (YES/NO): YES